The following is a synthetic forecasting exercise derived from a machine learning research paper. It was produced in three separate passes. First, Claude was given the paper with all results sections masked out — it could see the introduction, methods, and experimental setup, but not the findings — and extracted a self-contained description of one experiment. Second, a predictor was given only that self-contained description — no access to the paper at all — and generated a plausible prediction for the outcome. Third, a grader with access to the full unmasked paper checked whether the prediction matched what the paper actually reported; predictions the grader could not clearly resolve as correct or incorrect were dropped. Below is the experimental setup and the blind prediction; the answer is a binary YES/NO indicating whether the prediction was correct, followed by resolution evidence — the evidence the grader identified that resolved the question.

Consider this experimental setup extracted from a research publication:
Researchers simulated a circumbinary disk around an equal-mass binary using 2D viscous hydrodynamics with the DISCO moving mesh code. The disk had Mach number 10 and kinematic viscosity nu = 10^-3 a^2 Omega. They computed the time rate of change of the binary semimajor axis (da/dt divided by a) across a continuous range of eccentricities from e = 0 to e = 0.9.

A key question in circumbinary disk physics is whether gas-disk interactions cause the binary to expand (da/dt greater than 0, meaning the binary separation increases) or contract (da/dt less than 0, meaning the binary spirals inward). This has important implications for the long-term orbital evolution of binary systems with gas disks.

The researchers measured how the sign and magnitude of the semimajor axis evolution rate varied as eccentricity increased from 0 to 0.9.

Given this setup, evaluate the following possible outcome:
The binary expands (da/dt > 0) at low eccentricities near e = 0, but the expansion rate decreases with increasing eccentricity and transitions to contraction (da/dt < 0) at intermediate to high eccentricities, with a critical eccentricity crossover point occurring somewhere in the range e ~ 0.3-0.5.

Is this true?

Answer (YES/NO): NO